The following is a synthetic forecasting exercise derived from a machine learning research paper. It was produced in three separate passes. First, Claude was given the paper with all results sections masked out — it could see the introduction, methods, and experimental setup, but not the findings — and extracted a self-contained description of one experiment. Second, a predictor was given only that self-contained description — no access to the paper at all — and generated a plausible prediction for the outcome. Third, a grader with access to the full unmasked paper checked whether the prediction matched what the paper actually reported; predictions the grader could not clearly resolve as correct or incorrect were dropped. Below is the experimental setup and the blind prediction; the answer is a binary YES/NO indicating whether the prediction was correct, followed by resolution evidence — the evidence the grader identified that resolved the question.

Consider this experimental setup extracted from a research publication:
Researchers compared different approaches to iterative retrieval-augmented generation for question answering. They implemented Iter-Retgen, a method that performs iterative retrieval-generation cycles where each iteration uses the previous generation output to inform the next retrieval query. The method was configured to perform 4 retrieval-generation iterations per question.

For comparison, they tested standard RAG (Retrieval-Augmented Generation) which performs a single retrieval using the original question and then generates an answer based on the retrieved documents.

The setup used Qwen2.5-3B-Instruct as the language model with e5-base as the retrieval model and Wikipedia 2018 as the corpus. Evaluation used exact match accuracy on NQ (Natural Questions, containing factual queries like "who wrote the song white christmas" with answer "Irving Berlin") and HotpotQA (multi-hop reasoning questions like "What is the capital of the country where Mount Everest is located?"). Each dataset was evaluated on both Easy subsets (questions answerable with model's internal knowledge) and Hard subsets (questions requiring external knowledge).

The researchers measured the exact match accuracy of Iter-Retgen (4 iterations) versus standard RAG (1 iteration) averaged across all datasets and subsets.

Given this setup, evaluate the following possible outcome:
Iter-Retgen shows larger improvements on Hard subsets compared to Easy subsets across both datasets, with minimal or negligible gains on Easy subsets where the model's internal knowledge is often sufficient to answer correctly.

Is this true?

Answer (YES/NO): NO